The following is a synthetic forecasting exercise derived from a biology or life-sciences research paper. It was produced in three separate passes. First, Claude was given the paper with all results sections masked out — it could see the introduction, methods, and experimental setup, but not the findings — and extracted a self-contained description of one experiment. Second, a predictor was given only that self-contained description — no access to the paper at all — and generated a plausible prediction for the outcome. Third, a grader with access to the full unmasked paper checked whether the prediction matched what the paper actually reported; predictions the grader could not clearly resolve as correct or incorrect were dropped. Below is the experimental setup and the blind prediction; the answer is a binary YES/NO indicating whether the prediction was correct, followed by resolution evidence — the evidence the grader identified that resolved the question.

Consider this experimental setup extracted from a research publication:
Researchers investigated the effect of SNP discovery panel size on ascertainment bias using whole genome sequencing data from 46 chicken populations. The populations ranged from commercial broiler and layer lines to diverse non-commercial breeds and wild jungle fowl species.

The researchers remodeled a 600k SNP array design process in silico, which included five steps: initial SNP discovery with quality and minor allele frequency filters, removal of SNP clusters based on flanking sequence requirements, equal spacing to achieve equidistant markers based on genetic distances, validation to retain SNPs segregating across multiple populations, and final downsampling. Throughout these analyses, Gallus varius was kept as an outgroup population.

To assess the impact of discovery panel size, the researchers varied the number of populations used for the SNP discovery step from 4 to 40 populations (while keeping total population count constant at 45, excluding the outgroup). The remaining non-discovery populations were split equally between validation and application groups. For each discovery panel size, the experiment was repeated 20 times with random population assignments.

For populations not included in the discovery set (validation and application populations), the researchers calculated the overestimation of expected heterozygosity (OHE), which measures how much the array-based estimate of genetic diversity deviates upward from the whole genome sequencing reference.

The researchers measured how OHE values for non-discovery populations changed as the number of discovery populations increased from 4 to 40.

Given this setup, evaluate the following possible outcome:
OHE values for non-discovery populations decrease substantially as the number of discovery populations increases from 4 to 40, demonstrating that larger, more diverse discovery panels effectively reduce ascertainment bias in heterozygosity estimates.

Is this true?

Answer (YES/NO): NO